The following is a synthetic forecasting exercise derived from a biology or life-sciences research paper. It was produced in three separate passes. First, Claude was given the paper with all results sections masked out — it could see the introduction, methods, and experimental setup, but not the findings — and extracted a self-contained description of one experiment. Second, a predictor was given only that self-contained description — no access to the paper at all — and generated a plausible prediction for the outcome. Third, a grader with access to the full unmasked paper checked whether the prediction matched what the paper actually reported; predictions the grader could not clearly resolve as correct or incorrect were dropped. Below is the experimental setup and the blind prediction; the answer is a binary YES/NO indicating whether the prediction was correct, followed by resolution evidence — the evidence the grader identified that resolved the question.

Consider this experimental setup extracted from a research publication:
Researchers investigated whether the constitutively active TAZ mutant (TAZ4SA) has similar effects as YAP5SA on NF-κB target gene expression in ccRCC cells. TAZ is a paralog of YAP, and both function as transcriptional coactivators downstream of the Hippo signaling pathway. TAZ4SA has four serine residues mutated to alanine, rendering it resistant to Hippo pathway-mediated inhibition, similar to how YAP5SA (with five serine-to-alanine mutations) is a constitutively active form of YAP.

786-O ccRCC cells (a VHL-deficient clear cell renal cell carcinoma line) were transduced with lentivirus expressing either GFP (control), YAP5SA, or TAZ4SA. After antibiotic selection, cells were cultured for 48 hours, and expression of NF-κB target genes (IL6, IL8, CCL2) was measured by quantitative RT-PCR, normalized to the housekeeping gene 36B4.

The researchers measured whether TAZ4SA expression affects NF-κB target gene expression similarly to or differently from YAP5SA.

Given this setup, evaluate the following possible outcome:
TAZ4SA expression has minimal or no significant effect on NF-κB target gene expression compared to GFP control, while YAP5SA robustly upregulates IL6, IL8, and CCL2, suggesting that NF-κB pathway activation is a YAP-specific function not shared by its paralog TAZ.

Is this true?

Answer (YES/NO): NO